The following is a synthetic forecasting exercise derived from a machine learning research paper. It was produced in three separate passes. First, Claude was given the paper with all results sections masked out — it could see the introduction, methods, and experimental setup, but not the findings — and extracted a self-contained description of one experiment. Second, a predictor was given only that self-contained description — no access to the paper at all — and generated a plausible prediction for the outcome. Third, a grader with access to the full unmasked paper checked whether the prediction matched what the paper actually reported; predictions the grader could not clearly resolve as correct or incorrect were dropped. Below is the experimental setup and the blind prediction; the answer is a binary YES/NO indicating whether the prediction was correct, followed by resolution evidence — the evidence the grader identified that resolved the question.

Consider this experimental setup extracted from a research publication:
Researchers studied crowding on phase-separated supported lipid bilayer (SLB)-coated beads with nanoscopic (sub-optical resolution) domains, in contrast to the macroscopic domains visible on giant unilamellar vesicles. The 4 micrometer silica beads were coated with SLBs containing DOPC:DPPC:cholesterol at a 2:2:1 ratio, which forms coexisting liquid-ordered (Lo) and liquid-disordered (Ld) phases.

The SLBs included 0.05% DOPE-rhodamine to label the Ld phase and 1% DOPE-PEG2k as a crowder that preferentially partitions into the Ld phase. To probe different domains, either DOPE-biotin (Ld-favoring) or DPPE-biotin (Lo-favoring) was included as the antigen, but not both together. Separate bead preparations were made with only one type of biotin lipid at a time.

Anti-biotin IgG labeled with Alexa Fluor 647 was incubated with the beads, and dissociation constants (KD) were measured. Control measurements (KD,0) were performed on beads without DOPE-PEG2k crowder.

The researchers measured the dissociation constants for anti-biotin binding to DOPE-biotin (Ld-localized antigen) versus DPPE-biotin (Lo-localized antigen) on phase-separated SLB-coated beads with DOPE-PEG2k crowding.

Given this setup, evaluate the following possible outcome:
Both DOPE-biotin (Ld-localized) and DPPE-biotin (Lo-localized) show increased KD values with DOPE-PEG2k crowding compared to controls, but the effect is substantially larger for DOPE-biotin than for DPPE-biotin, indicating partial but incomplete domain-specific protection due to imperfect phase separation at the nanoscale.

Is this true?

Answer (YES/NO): YES